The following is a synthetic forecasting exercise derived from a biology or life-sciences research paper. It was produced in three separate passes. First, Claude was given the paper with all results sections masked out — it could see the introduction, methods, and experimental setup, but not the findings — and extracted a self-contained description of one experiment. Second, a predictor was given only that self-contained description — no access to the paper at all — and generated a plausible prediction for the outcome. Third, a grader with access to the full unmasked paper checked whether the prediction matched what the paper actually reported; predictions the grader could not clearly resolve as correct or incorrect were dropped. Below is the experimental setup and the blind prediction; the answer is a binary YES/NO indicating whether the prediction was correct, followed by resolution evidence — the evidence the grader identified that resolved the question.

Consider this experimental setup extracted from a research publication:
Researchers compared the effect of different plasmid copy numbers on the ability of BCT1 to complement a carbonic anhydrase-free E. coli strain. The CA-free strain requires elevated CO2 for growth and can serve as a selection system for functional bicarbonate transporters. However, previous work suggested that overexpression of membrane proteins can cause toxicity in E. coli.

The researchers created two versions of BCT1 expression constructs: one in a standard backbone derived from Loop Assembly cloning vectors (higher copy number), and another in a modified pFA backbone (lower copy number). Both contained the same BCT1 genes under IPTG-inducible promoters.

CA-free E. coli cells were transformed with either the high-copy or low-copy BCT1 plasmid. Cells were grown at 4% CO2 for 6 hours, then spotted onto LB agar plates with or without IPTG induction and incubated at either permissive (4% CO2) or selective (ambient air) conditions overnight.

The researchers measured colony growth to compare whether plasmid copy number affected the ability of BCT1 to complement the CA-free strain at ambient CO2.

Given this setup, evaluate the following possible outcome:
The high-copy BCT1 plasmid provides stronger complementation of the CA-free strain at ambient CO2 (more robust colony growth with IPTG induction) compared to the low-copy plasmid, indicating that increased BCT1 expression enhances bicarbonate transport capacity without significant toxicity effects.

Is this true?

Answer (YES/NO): NO